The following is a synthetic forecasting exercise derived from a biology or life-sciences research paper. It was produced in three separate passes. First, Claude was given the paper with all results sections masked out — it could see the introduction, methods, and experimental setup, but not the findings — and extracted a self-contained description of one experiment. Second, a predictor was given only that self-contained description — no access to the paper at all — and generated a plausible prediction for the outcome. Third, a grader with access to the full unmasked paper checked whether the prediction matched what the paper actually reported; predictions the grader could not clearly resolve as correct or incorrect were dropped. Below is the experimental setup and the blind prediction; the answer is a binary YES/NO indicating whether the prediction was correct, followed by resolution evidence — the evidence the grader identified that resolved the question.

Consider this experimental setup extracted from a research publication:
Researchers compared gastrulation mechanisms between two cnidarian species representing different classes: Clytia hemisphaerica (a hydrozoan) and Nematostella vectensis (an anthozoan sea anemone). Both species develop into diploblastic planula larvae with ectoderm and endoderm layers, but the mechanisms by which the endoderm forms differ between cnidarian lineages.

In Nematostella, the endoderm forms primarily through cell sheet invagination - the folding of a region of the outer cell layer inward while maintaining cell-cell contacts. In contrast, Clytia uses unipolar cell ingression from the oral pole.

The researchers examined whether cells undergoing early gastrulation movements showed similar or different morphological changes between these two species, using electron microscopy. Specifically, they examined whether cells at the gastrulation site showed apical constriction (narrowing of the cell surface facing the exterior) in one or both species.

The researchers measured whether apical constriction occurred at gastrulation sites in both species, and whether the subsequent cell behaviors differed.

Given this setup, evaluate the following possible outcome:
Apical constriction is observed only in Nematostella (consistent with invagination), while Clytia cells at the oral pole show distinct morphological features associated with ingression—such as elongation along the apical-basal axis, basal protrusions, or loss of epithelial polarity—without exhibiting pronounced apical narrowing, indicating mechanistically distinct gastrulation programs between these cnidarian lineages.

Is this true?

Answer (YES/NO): NO